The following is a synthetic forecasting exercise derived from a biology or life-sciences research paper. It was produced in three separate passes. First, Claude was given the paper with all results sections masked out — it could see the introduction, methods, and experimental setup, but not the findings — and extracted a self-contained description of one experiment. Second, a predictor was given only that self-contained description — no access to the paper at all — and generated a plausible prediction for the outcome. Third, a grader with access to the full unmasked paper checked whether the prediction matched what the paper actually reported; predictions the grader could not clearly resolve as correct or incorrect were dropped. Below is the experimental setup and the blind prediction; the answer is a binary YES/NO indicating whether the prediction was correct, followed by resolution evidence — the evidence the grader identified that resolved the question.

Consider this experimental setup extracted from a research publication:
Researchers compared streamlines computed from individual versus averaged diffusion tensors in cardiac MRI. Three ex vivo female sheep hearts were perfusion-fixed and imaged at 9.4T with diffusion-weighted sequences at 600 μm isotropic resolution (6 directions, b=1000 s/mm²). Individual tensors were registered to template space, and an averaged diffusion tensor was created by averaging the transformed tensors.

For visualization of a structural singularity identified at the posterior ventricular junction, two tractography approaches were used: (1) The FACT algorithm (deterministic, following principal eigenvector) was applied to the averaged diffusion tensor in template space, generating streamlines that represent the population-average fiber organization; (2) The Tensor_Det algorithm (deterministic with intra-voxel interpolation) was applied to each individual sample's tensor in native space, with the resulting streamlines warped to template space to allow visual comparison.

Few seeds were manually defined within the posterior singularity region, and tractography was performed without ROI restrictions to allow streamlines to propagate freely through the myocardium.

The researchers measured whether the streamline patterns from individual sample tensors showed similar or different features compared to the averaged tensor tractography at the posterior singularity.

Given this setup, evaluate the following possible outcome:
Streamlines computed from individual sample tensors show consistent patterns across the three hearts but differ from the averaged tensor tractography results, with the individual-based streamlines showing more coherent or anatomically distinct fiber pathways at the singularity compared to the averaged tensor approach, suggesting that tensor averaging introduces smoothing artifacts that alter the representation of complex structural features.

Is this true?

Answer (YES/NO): NO